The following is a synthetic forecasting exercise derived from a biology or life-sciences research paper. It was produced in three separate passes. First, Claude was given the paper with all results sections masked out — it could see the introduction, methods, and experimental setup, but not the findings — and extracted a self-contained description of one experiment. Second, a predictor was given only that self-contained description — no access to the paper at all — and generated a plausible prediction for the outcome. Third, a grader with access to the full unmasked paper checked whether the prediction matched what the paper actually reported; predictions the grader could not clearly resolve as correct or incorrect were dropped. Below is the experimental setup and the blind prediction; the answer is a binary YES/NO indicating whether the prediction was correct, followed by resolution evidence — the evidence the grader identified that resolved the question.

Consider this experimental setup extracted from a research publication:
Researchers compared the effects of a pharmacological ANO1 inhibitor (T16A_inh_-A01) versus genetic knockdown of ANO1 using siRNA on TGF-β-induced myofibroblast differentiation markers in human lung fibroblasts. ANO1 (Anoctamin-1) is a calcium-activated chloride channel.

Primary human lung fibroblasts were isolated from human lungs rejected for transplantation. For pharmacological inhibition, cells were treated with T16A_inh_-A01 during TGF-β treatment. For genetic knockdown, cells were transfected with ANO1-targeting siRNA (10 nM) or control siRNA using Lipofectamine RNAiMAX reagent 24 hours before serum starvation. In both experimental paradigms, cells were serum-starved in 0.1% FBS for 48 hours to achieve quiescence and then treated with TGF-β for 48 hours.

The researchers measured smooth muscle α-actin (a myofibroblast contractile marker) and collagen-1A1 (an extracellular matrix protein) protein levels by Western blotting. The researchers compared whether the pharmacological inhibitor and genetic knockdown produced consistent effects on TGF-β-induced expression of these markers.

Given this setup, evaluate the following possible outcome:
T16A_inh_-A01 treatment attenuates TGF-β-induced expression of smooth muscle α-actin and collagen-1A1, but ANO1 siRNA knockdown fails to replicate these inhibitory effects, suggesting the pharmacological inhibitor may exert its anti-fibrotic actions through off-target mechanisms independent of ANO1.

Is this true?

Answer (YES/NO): NO